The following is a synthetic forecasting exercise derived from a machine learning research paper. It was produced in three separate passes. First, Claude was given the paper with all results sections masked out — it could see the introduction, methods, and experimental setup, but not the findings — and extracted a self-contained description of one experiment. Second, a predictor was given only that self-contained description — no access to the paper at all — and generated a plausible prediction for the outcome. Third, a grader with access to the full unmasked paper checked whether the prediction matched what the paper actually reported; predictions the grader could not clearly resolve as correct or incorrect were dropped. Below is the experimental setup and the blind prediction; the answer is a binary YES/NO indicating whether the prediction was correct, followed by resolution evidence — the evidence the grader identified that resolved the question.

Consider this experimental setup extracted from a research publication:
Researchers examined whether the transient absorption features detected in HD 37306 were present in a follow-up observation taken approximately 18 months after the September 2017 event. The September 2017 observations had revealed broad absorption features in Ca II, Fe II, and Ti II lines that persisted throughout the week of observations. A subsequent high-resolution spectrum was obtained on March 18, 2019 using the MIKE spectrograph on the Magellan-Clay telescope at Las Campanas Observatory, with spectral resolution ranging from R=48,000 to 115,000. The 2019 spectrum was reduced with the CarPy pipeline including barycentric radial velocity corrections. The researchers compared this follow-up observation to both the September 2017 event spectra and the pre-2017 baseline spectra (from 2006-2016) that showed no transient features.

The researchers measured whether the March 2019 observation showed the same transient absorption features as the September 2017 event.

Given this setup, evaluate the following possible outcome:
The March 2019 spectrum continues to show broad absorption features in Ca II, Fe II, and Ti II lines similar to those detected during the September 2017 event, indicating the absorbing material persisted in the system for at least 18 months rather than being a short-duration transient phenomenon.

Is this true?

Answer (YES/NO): NO